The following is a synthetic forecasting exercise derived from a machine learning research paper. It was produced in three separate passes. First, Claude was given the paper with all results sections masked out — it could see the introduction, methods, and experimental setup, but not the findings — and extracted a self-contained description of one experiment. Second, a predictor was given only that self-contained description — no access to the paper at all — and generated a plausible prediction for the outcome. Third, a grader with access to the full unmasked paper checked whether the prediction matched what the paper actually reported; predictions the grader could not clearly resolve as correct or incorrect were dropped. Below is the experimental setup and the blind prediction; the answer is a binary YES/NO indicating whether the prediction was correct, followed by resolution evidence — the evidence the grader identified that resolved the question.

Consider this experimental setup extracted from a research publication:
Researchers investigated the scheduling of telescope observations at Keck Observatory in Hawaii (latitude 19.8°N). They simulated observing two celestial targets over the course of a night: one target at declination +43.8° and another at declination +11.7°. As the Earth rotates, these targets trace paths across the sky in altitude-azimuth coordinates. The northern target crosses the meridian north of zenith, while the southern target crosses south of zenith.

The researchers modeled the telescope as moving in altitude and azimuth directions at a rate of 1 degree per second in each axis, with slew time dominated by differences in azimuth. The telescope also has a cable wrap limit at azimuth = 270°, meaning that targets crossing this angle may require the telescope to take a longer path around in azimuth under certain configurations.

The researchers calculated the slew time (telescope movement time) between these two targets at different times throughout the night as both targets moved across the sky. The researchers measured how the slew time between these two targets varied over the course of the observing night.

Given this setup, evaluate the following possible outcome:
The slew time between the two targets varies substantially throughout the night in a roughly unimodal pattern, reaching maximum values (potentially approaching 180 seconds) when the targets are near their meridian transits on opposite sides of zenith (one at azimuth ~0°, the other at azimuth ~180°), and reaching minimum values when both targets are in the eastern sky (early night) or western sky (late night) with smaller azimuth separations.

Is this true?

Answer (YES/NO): NO